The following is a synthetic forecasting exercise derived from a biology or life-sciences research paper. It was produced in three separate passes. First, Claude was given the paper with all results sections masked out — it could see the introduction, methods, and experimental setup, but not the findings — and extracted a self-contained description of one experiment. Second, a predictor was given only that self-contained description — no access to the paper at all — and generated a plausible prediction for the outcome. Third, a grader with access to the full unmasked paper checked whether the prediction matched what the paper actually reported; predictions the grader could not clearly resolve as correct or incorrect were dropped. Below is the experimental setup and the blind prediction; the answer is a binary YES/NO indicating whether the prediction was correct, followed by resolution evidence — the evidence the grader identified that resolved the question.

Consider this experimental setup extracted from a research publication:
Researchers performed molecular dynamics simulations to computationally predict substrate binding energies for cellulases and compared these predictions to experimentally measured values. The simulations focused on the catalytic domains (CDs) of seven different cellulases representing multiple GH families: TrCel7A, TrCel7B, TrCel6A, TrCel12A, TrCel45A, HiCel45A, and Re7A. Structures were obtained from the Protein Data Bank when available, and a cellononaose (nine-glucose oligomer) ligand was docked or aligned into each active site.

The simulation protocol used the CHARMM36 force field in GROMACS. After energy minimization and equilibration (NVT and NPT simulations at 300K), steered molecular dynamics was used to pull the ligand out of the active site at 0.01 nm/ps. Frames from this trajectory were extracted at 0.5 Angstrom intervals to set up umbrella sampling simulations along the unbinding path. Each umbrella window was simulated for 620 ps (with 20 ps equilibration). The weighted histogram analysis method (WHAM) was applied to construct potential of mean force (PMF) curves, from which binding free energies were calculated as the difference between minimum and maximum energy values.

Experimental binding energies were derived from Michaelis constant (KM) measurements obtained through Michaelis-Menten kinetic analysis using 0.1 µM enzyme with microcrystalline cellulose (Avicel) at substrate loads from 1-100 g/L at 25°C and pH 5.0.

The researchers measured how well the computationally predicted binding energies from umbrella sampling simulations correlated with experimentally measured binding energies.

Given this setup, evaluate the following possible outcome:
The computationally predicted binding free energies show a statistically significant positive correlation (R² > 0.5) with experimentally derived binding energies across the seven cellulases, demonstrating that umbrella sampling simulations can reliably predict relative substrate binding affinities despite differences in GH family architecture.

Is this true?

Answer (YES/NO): YES